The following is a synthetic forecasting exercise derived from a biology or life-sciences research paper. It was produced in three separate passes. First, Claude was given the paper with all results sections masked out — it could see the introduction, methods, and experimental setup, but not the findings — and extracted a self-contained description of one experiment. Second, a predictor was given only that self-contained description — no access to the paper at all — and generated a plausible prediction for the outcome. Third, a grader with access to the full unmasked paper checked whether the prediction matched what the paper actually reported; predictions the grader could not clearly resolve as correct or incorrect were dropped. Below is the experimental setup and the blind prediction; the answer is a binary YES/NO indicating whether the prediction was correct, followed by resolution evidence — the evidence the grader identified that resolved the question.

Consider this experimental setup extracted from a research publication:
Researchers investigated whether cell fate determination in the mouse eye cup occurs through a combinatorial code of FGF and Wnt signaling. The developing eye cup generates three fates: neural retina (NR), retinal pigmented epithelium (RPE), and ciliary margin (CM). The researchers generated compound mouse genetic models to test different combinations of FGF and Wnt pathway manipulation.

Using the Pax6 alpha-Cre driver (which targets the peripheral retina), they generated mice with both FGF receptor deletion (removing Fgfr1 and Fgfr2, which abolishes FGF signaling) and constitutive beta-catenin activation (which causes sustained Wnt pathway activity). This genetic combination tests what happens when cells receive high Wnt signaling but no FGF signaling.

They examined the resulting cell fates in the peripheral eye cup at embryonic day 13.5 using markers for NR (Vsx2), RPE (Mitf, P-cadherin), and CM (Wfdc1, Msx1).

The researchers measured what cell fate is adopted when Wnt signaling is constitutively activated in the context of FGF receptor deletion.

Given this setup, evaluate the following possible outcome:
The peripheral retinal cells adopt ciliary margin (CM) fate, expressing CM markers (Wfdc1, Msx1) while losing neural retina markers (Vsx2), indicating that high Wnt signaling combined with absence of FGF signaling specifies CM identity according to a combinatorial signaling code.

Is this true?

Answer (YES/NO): NO